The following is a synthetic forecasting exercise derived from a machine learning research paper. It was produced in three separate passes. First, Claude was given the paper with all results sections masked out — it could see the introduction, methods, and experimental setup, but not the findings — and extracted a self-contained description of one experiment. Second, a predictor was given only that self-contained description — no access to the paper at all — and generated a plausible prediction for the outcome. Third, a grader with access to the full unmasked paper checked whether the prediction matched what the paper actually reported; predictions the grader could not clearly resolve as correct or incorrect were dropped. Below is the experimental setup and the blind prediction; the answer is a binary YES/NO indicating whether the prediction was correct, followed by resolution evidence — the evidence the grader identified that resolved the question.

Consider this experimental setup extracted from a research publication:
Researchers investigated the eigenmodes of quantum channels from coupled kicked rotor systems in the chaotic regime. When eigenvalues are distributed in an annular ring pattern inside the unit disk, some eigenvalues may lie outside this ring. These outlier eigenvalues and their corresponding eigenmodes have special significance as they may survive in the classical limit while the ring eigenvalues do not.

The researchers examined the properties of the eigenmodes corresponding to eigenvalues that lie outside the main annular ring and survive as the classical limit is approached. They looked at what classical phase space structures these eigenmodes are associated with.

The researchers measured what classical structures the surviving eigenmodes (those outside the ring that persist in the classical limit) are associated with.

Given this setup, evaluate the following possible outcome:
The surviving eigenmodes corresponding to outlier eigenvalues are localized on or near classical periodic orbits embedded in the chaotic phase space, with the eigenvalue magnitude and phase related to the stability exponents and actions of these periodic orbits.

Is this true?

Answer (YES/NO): NO